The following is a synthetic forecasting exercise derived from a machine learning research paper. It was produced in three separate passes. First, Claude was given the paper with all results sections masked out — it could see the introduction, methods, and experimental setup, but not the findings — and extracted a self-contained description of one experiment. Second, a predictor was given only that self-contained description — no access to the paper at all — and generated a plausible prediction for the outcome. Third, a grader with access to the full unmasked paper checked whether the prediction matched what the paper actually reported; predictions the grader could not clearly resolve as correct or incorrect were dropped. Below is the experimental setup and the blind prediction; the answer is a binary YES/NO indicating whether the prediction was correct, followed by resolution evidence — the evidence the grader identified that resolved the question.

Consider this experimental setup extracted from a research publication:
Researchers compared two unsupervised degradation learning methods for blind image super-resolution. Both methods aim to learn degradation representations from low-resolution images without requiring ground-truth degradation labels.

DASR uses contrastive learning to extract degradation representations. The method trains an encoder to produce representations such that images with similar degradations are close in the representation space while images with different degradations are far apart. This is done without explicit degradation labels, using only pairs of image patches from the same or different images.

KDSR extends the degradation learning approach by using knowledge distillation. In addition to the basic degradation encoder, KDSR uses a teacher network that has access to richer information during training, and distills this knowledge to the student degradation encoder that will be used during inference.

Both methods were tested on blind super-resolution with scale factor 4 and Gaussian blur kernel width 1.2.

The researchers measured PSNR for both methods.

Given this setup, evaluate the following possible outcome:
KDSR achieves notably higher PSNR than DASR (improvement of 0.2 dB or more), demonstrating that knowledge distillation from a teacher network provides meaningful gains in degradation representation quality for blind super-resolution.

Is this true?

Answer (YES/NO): NO